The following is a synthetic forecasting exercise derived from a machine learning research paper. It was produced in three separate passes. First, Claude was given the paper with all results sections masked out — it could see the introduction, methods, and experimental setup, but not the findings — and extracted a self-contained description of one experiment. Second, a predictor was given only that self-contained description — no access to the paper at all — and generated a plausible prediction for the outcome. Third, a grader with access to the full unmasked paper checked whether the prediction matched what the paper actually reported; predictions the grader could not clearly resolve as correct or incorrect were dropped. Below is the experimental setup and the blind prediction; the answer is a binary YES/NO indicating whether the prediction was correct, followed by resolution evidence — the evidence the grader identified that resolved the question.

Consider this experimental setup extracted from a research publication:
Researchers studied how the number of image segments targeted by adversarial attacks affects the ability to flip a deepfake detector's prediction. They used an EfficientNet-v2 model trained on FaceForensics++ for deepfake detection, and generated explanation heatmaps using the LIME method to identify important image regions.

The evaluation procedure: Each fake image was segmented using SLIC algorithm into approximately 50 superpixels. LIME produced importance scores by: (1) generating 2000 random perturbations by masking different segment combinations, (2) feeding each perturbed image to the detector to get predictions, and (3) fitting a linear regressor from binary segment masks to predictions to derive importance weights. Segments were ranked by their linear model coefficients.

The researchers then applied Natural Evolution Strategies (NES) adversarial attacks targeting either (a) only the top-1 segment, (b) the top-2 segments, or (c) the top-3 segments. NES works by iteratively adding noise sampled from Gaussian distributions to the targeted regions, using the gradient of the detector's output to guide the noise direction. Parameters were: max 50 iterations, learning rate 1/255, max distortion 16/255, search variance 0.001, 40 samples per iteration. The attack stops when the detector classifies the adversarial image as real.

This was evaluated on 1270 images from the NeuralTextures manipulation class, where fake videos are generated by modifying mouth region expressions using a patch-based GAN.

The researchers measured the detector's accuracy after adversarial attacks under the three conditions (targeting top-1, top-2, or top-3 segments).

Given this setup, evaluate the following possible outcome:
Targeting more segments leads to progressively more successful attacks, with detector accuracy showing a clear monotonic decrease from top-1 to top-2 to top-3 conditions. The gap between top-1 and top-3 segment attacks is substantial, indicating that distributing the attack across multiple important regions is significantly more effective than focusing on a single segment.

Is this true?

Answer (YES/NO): YES